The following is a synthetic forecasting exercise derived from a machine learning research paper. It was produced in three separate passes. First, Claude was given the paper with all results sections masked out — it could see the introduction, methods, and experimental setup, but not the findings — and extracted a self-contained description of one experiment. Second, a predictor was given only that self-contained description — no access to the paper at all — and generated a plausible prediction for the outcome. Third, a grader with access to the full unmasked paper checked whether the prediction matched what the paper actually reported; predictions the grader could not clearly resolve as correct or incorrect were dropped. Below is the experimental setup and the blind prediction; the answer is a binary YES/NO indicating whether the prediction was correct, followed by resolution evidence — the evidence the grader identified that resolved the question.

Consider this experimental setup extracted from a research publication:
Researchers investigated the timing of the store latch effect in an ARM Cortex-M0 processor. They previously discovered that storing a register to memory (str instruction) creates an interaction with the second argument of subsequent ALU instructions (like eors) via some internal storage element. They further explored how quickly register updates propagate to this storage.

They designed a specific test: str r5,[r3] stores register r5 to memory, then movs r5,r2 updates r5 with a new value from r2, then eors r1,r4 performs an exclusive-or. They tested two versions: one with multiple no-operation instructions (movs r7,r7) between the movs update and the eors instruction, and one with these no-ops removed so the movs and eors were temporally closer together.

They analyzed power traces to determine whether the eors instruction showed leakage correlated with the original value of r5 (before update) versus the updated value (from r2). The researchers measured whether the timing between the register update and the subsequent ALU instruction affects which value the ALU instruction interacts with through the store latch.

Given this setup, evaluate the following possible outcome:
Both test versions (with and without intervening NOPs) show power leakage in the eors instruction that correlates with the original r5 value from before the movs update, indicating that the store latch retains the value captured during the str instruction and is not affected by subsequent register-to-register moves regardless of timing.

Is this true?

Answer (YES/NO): NO